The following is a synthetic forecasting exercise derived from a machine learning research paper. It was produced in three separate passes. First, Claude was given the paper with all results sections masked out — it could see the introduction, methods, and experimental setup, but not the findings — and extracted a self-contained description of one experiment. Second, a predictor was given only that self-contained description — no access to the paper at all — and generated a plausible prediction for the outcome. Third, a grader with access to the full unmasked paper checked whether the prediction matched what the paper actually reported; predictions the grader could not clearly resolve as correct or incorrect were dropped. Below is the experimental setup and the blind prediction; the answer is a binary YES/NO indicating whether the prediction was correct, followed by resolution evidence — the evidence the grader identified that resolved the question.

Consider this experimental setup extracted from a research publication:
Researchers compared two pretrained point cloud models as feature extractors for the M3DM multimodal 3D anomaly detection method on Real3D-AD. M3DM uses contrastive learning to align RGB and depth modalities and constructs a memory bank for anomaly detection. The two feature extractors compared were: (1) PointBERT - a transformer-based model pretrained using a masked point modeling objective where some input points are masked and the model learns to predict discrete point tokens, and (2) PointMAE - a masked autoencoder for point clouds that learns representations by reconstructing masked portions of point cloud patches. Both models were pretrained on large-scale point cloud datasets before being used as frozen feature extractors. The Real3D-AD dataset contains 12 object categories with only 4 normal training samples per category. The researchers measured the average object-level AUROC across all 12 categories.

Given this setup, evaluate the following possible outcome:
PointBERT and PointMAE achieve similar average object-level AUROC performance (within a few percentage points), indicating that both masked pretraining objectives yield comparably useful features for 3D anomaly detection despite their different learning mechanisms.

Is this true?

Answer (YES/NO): YES